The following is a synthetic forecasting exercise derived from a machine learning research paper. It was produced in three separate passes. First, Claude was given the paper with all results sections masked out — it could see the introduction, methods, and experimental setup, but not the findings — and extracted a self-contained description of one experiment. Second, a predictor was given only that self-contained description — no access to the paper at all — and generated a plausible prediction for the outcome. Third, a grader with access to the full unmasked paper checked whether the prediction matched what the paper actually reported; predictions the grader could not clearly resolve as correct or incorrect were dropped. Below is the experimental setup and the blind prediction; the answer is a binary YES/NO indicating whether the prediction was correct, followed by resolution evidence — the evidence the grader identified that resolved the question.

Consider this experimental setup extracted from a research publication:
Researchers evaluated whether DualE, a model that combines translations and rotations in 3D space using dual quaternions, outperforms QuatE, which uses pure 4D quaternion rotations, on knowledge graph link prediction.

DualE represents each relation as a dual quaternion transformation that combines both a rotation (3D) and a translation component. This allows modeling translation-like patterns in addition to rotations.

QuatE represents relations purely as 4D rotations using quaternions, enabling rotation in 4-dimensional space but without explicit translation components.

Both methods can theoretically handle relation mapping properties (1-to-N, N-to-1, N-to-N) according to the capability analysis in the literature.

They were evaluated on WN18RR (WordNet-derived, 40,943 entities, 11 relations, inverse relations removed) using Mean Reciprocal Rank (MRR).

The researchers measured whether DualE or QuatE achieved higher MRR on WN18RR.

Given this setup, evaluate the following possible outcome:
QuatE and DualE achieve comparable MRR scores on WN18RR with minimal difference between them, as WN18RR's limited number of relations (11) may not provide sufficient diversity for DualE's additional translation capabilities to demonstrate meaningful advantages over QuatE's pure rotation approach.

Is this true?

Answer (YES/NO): YES